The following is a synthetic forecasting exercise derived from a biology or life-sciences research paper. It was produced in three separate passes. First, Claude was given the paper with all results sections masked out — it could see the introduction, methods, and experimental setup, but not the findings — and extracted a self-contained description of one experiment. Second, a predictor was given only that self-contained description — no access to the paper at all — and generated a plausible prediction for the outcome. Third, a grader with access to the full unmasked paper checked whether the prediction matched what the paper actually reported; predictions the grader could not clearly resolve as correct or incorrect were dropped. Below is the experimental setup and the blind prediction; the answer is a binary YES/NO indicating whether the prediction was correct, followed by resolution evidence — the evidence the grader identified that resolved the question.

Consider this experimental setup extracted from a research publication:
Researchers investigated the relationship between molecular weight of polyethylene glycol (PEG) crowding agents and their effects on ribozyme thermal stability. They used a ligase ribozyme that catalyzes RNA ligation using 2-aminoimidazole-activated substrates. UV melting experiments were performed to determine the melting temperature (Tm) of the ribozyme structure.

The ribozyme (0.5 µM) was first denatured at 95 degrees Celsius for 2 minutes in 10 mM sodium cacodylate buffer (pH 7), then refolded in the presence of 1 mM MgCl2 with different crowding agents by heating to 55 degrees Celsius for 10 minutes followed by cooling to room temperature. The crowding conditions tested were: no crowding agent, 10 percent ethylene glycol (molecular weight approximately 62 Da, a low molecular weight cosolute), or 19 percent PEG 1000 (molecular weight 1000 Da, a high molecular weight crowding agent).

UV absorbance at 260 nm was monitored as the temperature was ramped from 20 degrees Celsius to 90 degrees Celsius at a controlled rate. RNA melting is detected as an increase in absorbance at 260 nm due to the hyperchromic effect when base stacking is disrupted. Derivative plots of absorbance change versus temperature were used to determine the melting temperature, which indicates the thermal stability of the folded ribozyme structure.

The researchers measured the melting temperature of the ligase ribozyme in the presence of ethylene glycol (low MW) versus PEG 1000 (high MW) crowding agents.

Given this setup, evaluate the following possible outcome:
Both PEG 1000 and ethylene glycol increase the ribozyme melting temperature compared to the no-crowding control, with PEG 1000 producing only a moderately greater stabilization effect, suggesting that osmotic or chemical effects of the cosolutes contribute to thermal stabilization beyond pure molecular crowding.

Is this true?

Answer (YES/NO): NO